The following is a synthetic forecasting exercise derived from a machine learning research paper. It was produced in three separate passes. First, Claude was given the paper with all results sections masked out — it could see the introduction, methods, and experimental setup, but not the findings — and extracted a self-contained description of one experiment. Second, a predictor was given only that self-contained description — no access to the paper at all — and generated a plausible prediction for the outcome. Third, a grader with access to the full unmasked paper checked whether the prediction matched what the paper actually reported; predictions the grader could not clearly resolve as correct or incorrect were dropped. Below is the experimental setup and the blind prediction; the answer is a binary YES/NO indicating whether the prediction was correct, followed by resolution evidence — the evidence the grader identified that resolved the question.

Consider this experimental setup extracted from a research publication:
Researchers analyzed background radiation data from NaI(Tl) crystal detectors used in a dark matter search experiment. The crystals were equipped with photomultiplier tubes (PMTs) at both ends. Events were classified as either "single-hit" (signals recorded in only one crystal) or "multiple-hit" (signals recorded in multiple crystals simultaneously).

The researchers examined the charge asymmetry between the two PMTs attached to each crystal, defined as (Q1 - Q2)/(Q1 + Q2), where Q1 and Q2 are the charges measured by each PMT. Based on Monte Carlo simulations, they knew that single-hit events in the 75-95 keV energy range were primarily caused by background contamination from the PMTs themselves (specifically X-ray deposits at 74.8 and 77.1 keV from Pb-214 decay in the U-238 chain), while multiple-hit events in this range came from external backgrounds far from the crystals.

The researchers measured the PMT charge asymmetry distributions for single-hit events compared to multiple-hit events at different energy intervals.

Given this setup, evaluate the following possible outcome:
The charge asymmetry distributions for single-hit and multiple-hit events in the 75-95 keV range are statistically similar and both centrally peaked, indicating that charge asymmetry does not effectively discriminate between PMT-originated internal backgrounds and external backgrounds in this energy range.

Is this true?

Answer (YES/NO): NO